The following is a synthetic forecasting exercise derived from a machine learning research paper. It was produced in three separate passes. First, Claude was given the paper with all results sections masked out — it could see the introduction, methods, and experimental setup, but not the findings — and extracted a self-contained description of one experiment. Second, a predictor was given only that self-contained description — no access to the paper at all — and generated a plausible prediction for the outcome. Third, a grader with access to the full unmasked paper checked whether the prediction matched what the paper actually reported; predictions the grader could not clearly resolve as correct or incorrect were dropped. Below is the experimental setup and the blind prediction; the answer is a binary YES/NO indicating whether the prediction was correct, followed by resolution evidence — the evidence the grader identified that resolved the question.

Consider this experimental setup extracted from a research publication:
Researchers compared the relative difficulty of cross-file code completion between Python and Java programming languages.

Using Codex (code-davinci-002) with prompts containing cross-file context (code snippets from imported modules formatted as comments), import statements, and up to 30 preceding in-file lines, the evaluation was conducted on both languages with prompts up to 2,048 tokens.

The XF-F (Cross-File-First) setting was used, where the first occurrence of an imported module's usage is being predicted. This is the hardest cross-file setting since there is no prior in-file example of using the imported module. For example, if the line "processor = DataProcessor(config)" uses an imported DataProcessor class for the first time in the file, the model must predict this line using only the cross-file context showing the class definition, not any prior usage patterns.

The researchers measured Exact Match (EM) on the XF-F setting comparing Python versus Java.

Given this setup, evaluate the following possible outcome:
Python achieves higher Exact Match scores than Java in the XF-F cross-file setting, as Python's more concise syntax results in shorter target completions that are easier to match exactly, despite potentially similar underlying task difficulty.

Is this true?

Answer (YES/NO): NO